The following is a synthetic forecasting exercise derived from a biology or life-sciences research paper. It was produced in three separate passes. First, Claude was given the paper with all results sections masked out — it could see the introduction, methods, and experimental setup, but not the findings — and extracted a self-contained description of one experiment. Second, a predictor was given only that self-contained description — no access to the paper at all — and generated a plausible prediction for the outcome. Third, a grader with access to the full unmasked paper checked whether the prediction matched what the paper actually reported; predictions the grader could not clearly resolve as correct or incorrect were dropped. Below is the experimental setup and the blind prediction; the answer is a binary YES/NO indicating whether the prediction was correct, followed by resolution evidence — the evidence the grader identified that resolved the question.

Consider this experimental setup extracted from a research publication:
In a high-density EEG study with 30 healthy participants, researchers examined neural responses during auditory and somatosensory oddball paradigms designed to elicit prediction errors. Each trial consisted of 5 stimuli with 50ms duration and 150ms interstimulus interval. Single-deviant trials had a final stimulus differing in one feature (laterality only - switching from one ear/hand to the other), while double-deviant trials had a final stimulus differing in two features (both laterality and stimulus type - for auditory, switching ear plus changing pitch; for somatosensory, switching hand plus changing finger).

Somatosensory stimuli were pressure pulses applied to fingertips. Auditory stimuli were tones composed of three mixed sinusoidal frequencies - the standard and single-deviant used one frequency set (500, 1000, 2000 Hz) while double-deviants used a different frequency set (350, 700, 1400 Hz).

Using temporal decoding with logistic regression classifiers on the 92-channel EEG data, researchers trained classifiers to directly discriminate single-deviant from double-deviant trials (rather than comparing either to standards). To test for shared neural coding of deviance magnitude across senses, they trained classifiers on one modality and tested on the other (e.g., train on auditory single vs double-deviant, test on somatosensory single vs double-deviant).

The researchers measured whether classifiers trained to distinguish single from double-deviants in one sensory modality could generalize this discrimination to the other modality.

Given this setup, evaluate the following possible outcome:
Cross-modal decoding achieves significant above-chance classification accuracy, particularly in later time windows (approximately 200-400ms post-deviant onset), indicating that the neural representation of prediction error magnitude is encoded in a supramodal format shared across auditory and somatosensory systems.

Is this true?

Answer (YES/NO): NO